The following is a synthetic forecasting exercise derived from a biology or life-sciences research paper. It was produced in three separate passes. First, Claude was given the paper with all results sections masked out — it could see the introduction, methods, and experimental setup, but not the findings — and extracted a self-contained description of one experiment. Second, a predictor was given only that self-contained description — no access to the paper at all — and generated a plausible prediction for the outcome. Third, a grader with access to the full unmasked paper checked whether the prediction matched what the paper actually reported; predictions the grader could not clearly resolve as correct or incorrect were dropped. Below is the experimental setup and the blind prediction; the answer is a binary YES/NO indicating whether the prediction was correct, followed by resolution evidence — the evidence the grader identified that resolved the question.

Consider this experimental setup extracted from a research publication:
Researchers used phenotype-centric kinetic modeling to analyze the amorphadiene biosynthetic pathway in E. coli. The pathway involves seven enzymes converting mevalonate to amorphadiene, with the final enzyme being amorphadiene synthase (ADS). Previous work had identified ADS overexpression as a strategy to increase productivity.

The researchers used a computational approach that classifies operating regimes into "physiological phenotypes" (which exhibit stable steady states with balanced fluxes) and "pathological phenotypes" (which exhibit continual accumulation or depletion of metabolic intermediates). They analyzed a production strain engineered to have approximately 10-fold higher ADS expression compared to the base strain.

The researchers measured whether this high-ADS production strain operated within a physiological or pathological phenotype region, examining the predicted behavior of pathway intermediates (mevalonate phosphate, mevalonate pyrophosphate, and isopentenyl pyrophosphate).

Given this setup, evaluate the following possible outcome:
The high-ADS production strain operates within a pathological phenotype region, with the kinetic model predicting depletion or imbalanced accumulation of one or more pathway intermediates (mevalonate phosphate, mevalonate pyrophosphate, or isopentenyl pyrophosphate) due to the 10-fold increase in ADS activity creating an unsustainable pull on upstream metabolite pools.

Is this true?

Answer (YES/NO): NO